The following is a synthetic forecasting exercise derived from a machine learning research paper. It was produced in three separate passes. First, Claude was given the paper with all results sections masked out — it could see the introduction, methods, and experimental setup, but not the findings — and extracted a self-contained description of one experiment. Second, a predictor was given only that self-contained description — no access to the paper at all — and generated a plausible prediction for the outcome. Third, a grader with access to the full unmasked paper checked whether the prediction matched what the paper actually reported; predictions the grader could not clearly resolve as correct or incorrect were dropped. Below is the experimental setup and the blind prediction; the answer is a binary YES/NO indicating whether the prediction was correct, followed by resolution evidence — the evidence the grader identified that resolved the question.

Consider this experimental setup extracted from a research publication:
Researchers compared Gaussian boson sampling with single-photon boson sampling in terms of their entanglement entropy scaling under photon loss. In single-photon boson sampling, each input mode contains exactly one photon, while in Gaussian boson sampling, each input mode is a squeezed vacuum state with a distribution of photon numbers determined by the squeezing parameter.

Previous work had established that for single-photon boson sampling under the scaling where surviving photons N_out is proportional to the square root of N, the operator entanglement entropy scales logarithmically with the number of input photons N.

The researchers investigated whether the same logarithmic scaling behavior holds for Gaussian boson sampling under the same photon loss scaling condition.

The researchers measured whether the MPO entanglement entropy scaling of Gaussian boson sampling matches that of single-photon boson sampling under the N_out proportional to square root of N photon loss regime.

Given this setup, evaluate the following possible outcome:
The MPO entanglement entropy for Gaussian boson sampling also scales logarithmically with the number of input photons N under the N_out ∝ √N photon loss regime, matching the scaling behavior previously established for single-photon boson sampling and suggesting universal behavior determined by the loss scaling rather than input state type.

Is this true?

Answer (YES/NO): YES